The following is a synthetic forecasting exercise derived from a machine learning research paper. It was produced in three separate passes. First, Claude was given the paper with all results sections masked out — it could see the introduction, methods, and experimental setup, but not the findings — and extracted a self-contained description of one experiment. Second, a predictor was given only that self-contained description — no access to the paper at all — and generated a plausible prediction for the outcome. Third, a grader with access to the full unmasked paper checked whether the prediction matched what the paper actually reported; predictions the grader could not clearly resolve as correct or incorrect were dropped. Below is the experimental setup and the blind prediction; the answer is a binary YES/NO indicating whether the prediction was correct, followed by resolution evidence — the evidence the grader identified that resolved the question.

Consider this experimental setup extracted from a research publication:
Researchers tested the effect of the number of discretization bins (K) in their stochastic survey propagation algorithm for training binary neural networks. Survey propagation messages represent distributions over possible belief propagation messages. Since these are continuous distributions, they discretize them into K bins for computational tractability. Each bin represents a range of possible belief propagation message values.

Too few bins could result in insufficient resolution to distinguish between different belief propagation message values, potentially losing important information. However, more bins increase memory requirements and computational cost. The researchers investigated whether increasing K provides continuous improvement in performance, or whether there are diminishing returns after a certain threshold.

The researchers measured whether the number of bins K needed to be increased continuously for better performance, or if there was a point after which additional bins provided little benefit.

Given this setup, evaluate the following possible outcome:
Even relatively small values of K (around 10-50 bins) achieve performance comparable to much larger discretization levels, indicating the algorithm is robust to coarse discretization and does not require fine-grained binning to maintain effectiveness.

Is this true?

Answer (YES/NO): NO